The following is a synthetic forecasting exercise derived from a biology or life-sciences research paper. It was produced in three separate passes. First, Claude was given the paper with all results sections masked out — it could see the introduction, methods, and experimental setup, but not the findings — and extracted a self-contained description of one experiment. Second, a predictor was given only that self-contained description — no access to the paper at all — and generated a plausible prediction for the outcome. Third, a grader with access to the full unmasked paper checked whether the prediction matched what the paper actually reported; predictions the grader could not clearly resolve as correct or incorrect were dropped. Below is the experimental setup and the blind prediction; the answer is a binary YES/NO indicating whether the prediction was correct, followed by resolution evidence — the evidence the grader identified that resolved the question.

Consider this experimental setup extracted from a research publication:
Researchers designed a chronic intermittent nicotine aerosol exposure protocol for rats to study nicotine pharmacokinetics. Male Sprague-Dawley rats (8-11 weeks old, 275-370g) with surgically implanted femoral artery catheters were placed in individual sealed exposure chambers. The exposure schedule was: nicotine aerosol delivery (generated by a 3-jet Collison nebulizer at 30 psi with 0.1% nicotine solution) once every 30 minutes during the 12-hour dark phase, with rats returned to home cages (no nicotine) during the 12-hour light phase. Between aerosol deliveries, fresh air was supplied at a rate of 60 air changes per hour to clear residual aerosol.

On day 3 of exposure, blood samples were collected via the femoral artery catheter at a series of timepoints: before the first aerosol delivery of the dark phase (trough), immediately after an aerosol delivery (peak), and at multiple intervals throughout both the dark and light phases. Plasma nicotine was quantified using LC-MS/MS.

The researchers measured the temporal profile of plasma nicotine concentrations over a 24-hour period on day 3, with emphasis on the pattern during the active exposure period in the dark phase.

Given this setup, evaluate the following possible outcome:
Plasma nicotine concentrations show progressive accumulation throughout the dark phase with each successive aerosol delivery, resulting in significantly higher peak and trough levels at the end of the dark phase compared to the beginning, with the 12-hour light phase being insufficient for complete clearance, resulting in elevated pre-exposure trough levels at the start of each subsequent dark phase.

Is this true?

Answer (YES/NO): NO